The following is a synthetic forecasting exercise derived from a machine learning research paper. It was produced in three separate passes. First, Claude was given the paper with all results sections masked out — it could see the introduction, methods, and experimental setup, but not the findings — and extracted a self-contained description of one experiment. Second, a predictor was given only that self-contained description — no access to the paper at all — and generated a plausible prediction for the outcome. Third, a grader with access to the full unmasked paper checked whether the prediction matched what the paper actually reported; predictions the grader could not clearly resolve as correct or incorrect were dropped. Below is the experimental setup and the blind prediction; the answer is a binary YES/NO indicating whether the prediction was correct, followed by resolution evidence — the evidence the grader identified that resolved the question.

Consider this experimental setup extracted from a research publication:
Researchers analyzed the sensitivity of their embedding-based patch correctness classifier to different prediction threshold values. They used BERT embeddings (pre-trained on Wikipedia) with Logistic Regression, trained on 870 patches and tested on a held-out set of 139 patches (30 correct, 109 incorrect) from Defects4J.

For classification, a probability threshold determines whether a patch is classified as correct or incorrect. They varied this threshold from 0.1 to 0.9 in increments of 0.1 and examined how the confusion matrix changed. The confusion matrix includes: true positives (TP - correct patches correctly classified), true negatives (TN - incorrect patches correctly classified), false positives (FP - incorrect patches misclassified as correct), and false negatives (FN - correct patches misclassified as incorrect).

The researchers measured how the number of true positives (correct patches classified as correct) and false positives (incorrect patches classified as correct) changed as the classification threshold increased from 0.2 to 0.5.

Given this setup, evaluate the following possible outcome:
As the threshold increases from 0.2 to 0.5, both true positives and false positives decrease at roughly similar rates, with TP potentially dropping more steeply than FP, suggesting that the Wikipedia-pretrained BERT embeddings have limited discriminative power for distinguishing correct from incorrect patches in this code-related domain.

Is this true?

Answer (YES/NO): NO